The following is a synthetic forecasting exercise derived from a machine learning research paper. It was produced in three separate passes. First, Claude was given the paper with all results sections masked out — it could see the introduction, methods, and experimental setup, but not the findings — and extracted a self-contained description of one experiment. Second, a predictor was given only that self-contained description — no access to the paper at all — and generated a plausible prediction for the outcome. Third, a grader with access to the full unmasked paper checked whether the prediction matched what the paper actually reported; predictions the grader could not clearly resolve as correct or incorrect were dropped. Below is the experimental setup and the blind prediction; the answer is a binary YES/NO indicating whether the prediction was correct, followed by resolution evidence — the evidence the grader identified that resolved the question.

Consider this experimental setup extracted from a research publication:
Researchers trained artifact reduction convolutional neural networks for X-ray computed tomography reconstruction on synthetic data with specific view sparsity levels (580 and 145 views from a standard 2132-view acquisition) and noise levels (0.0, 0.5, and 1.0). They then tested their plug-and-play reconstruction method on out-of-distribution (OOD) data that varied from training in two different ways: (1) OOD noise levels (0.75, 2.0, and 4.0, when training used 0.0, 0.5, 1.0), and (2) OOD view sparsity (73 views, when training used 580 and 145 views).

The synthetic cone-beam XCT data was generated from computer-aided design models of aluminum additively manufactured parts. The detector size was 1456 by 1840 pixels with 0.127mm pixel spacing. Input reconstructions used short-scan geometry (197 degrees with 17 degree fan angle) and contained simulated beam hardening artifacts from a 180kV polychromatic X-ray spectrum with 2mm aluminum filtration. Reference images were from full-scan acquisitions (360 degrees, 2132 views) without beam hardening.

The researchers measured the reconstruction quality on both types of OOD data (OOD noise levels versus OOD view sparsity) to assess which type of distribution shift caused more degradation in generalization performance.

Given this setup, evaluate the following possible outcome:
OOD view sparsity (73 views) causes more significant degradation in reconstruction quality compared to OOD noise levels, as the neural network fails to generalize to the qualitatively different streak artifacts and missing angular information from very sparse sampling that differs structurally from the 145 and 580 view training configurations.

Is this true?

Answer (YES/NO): YES